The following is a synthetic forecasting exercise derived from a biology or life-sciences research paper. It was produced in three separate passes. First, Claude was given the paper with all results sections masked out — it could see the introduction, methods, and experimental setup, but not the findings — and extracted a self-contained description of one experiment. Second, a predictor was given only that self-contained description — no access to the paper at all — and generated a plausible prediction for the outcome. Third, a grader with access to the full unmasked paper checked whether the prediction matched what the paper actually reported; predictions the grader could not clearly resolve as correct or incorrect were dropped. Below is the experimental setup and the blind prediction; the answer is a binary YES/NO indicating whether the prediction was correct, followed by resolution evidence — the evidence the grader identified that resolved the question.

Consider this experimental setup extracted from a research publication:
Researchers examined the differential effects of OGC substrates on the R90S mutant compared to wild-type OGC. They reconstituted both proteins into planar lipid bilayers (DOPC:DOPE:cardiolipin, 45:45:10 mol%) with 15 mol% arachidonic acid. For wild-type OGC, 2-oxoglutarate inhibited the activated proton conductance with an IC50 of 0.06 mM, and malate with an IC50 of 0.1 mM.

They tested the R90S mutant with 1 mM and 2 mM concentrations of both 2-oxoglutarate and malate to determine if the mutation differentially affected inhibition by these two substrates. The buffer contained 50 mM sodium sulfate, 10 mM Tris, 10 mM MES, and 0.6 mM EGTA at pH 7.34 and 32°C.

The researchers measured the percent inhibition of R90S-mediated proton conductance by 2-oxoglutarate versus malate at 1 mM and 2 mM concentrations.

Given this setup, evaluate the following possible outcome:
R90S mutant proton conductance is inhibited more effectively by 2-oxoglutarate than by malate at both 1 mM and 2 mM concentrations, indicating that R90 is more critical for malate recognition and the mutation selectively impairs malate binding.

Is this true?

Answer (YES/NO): NO